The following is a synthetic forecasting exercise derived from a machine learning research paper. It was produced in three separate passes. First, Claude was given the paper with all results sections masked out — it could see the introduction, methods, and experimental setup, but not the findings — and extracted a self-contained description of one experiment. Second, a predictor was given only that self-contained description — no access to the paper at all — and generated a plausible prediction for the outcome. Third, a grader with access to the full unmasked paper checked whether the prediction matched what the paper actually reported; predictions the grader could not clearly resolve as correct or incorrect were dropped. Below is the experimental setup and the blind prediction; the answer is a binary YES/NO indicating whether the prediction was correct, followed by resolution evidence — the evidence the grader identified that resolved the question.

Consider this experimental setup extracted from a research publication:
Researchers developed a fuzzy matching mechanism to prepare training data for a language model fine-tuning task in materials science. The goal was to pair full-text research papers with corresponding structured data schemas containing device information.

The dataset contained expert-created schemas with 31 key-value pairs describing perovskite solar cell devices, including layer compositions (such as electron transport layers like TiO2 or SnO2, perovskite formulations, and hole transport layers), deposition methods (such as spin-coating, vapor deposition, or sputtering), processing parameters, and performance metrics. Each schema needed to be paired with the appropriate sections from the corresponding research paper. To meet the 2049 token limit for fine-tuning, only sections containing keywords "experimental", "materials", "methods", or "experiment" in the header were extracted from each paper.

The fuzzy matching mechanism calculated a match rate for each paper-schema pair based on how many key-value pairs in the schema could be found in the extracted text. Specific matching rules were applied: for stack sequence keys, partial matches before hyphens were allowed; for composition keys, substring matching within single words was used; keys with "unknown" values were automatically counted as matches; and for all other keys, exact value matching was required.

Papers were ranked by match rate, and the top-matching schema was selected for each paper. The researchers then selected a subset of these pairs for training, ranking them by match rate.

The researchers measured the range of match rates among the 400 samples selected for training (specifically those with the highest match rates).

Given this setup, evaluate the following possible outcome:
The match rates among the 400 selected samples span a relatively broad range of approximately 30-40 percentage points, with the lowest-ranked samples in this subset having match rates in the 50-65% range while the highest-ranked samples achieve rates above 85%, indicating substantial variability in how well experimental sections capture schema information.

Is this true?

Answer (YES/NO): NO